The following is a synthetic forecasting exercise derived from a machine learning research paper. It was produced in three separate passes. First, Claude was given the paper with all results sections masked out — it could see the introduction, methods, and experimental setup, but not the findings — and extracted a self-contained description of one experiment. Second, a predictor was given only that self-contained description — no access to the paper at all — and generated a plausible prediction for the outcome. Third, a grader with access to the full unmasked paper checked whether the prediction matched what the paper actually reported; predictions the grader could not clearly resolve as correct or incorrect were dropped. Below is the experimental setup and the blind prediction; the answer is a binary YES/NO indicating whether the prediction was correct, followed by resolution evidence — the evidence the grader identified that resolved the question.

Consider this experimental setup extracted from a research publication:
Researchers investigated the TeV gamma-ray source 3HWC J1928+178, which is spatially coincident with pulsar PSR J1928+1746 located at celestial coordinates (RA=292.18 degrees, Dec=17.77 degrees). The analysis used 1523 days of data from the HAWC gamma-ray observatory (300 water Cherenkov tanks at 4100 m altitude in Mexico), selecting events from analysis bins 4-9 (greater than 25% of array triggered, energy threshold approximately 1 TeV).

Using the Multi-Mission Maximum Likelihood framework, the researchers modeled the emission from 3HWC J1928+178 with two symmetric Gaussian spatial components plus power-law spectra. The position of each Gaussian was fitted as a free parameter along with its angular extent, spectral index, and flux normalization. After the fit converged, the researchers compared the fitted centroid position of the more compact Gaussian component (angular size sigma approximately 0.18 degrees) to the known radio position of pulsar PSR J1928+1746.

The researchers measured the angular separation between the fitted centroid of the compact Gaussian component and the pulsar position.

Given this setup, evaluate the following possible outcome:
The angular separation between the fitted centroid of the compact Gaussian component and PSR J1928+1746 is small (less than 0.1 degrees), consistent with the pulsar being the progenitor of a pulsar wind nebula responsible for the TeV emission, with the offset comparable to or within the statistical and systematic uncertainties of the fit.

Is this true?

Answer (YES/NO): NO